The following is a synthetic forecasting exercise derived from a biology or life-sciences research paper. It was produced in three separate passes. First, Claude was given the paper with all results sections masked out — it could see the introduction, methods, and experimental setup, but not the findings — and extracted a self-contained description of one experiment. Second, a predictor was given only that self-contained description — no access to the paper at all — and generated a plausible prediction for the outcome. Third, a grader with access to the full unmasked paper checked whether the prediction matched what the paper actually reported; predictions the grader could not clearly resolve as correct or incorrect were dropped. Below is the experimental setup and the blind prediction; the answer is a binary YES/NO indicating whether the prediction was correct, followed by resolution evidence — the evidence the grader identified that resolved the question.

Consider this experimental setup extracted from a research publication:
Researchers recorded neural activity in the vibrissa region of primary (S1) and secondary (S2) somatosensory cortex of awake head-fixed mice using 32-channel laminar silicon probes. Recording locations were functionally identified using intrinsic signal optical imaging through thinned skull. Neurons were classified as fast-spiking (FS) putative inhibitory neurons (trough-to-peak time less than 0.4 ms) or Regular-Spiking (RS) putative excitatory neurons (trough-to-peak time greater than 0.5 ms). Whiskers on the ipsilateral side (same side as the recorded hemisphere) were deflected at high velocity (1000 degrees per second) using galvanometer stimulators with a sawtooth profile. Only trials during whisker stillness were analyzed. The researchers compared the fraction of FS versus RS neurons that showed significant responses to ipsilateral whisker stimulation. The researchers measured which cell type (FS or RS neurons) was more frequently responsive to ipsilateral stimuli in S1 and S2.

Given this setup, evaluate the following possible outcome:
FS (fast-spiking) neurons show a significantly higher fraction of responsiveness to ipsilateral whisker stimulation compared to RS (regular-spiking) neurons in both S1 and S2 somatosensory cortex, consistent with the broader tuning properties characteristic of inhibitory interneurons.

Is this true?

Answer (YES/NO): NO